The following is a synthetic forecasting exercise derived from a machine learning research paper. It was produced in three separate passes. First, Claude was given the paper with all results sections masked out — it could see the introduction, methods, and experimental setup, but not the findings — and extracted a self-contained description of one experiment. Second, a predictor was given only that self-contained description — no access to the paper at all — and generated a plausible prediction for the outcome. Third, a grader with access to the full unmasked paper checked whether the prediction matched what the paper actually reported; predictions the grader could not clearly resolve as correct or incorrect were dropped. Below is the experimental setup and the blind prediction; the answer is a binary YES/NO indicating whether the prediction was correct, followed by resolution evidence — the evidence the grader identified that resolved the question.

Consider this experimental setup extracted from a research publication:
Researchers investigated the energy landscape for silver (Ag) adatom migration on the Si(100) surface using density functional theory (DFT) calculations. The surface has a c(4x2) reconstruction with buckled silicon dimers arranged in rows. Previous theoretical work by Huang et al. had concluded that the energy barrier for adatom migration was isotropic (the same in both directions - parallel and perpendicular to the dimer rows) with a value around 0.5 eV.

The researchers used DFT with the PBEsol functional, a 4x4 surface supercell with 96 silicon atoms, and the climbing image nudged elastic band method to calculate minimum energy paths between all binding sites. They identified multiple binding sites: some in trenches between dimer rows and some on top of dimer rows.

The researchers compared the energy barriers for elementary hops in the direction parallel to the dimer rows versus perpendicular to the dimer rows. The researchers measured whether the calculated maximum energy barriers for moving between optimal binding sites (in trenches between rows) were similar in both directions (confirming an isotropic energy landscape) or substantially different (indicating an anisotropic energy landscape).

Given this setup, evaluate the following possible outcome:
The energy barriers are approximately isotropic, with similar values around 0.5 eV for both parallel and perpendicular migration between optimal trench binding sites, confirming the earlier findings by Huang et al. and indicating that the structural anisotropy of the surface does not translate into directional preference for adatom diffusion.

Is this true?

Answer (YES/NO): NO